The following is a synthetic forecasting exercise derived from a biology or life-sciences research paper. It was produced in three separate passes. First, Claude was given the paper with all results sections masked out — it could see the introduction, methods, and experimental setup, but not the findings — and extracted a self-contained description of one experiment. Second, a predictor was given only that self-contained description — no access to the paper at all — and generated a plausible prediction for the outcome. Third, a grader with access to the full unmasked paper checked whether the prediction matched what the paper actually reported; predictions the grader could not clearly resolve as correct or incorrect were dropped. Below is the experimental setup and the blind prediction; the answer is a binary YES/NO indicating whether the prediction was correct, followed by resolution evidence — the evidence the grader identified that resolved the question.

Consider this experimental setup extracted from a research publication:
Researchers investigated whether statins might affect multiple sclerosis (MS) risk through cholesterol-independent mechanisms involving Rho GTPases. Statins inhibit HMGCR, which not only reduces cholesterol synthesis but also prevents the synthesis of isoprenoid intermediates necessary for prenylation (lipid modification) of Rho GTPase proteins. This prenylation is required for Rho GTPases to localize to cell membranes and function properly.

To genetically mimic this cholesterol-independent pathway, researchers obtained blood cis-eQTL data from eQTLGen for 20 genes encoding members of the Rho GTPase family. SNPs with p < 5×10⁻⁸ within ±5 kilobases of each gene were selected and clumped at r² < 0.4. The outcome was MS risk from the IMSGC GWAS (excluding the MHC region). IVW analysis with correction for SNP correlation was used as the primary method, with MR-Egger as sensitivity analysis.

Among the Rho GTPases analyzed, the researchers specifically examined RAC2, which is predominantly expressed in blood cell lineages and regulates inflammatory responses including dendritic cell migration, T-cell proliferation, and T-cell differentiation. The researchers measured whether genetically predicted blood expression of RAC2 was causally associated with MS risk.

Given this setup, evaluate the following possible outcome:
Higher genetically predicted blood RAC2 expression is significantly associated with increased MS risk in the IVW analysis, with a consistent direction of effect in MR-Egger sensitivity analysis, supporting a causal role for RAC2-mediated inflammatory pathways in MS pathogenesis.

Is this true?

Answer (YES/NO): NO